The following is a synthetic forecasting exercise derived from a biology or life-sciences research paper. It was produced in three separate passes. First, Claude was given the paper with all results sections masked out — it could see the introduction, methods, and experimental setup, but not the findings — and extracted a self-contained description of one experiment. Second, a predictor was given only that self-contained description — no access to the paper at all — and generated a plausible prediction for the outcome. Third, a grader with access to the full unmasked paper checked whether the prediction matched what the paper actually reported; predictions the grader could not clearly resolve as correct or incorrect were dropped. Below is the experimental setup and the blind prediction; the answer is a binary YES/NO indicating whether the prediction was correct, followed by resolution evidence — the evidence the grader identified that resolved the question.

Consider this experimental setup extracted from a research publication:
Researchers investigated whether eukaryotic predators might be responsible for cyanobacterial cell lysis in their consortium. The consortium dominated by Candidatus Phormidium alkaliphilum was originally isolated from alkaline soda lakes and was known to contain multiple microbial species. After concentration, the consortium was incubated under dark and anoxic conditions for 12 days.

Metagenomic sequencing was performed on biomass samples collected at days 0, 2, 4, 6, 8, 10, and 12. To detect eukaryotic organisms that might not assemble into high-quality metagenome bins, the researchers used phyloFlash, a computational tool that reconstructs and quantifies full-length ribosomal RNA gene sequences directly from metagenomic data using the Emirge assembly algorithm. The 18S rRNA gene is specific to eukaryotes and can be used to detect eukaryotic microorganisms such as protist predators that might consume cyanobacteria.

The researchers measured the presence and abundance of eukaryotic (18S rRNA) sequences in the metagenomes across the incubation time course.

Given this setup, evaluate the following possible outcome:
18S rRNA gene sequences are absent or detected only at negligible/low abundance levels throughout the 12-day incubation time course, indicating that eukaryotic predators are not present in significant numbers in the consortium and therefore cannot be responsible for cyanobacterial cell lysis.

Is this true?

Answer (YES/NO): YES